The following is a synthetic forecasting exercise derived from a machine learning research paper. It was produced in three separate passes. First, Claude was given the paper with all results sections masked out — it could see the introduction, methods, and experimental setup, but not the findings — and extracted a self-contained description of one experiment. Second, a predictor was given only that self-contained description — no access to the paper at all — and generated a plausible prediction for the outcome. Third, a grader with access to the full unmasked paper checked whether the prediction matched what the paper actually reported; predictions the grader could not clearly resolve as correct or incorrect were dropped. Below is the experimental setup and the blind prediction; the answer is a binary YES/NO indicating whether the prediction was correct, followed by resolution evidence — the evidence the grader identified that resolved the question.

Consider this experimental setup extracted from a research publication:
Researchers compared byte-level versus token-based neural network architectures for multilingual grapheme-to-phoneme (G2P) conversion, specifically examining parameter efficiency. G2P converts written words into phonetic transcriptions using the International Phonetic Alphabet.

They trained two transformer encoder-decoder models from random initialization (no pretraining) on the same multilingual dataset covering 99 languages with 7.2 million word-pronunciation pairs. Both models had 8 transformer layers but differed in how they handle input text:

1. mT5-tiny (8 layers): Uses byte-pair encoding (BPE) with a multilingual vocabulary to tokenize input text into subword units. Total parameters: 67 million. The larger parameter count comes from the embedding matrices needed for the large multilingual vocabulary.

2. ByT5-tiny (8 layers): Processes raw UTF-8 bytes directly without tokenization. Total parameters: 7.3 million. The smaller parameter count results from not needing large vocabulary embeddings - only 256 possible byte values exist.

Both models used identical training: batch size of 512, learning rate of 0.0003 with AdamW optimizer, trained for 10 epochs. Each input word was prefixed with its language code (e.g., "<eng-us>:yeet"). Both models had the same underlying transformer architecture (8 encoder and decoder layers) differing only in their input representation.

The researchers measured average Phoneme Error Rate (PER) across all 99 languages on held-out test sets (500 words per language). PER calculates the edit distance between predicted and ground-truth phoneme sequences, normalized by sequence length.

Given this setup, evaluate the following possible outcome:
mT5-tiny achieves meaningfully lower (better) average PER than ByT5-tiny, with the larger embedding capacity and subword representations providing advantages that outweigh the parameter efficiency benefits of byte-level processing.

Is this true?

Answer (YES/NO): NO